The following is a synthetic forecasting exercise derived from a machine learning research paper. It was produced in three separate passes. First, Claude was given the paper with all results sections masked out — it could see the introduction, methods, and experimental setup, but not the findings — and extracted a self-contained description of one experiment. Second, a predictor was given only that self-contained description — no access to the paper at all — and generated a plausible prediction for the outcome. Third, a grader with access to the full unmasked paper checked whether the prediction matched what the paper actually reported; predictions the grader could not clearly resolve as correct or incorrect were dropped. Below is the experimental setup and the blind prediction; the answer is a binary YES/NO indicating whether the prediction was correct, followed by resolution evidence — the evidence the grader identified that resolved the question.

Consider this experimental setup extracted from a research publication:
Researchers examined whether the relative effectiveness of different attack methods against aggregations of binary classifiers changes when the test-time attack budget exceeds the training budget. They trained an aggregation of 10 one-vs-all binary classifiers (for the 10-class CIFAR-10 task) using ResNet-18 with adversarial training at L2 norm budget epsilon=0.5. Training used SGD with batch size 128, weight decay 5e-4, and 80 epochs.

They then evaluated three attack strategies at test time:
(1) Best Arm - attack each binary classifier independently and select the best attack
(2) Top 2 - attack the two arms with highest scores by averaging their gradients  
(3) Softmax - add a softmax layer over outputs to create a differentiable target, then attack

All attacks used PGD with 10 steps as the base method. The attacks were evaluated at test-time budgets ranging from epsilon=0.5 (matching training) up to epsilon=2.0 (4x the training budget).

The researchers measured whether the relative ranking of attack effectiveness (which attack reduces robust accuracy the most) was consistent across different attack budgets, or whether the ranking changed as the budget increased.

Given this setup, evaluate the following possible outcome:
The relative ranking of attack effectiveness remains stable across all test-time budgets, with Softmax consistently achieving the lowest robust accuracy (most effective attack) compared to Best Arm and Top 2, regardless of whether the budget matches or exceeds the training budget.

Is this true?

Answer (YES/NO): NO